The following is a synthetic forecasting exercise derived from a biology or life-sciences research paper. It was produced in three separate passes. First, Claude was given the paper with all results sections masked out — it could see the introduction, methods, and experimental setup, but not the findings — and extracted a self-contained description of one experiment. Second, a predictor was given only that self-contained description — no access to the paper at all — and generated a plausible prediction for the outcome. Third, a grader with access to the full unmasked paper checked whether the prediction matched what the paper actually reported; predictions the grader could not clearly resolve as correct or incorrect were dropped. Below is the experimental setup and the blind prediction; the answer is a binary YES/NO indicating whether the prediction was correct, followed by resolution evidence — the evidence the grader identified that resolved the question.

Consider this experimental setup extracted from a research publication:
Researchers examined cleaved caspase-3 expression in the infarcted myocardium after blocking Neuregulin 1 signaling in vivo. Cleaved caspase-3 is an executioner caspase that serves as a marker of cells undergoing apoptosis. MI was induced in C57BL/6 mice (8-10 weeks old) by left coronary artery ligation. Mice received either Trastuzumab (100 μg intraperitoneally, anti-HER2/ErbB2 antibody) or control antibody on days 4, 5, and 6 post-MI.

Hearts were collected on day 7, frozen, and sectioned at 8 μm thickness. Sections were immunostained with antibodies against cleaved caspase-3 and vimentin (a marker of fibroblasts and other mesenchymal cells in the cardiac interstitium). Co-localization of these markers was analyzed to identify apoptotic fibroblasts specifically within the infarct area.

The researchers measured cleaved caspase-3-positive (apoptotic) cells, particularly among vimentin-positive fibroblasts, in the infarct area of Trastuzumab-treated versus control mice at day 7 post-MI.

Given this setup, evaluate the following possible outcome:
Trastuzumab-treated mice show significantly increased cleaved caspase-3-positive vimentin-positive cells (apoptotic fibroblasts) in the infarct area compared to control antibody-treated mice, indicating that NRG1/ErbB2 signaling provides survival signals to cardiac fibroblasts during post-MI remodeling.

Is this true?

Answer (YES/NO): YES